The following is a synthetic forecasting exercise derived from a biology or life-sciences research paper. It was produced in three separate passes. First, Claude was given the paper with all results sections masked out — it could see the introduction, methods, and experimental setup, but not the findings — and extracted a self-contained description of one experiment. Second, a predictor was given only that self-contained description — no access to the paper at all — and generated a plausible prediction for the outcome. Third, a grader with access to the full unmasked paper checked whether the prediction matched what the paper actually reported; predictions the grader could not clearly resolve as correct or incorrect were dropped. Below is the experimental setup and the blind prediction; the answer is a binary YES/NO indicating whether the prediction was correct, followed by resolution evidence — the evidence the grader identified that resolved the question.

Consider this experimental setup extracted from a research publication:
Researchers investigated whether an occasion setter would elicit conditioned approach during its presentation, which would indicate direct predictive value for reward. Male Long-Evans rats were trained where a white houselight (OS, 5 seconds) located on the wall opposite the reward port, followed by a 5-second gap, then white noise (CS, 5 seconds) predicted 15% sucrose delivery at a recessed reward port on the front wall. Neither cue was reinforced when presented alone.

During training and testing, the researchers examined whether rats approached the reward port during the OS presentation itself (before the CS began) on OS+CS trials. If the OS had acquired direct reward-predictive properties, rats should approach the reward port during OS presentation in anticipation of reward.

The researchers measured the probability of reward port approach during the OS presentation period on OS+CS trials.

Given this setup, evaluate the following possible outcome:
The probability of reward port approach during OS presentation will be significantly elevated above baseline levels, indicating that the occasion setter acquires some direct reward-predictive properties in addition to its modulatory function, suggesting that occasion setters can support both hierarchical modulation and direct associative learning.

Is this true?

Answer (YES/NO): NO